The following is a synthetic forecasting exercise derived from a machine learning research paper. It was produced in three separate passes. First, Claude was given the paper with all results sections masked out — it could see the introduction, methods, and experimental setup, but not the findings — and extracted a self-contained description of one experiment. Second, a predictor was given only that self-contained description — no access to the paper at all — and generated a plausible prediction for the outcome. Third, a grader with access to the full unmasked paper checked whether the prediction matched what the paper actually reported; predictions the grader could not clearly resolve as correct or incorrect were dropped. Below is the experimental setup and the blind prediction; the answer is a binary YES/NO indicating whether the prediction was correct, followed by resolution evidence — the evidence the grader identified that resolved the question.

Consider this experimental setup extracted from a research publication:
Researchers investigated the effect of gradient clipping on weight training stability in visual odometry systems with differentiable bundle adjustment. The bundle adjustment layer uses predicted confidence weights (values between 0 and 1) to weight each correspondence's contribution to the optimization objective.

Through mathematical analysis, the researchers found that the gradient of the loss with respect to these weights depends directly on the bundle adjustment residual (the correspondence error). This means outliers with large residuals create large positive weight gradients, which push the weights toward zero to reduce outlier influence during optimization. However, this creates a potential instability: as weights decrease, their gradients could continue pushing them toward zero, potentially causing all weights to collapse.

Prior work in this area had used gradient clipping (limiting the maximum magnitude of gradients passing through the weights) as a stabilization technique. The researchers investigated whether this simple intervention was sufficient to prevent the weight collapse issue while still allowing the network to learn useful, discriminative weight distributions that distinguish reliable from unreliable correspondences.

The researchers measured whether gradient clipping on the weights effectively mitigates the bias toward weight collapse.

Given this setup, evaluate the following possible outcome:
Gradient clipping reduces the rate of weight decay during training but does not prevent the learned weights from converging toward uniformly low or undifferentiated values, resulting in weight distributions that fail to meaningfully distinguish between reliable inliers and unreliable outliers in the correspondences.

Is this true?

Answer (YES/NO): NO